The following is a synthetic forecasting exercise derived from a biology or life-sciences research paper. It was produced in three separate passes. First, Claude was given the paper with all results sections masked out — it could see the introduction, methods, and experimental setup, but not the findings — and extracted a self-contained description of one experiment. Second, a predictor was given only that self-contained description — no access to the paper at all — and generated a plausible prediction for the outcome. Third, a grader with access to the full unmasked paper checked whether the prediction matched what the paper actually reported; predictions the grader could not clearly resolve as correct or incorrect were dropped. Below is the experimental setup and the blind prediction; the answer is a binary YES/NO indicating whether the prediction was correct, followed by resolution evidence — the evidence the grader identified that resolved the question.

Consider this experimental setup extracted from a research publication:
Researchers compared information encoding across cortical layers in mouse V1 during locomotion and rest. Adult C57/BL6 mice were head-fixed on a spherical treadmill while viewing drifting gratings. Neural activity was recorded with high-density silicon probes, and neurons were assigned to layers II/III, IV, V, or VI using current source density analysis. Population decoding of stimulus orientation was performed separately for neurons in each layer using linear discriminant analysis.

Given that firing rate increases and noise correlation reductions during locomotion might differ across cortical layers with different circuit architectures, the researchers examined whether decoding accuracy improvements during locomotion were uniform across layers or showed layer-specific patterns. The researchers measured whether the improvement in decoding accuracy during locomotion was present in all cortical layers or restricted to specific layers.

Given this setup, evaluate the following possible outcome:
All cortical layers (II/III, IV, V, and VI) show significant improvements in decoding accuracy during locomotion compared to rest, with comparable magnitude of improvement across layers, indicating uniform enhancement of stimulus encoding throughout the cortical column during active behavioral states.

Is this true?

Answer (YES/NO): YES